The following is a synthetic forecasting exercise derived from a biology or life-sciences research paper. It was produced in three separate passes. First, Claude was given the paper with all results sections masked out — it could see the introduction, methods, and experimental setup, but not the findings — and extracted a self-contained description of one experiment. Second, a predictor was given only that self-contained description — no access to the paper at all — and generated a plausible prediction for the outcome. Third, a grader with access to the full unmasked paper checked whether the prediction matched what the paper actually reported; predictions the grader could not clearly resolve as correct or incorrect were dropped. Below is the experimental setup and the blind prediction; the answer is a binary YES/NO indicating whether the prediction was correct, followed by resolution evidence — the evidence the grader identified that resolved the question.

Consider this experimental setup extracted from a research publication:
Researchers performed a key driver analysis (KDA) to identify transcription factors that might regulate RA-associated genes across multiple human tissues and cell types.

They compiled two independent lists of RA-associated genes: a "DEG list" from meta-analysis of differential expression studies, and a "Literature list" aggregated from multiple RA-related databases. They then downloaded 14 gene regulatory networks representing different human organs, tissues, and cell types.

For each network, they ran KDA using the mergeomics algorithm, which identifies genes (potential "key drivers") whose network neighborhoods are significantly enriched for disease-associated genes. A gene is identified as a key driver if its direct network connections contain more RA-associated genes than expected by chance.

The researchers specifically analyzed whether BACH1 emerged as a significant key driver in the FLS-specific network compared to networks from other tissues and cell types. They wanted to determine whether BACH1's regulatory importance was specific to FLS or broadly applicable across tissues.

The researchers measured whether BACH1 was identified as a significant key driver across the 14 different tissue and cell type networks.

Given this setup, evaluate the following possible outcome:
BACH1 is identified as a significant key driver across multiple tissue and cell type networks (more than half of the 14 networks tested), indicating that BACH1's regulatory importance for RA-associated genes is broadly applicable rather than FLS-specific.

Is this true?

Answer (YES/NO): NO